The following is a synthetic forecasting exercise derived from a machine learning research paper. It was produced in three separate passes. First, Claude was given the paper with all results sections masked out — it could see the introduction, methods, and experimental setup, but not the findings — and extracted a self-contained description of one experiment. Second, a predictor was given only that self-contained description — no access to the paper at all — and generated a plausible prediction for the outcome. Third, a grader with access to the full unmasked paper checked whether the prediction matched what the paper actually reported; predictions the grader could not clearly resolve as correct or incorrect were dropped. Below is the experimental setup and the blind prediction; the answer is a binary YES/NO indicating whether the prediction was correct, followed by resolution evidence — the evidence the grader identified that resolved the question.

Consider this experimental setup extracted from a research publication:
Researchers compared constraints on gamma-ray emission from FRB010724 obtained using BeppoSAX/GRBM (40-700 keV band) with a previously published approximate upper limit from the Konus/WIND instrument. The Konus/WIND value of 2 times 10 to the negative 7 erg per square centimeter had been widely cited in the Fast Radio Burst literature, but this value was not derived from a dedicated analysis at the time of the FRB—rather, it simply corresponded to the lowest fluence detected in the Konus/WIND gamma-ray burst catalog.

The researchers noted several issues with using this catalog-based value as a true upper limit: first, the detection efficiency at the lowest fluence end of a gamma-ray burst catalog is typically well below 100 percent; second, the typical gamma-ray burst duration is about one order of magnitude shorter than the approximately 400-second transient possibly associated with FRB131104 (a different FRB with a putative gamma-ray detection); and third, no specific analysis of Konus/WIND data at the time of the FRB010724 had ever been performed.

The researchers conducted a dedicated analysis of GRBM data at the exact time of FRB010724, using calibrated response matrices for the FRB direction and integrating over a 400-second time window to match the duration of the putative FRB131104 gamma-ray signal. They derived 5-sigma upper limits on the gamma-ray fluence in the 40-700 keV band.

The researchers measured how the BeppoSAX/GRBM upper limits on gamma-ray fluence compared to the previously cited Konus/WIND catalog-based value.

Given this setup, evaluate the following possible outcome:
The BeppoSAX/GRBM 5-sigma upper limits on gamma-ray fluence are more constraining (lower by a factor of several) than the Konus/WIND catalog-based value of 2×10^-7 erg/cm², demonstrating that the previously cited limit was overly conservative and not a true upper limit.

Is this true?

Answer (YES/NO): NO